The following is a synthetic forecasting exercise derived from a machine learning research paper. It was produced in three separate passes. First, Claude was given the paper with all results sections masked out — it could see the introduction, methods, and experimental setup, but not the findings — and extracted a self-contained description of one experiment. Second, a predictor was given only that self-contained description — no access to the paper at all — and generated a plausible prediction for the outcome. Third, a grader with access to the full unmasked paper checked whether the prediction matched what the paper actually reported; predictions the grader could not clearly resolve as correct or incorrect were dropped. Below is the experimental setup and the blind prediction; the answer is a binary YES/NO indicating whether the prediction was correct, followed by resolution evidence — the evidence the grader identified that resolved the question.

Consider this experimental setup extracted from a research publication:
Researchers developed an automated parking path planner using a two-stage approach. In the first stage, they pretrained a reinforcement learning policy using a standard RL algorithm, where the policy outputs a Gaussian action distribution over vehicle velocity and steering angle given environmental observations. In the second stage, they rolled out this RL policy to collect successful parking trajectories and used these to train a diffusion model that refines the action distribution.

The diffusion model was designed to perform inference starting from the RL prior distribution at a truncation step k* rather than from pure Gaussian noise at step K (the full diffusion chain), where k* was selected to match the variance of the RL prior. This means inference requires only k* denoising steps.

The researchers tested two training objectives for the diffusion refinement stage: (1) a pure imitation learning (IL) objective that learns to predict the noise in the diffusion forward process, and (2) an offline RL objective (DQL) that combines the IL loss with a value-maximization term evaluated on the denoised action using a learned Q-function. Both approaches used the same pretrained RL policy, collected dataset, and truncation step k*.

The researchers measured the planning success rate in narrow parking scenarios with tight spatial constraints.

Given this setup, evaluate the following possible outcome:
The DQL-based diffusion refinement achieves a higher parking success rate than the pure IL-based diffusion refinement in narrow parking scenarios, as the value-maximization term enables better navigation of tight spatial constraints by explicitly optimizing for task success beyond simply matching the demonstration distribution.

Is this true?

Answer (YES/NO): YES